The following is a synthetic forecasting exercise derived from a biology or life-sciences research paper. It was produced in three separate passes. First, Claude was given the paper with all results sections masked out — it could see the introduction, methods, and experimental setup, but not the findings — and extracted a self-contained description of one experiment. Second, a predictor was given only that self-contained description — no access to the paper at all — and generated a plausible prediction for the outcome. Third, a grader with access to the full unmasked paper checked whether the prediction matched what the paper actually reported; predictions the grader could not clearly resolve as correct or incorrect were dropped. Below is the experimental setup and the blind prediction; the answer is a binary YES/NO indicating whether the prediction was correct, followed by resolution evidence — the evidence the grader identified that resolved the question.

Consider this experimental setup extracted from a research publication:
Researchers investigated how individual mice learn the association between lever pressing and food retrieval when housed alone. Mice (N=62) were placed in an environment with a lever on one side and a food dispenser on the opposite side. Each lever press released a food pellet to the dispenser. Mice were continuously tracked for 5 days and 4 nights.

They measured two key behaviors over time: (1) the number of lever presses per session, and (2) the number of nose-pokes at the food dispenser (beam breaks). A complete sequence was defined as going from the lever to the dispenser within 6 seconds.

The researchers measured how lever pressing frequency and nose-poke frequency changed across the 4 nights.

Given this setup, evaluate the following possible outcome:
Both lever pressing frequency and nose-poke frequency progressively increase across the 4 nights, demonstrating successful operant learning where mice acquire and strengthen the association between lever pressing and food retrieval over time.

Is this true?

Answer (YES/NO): NO